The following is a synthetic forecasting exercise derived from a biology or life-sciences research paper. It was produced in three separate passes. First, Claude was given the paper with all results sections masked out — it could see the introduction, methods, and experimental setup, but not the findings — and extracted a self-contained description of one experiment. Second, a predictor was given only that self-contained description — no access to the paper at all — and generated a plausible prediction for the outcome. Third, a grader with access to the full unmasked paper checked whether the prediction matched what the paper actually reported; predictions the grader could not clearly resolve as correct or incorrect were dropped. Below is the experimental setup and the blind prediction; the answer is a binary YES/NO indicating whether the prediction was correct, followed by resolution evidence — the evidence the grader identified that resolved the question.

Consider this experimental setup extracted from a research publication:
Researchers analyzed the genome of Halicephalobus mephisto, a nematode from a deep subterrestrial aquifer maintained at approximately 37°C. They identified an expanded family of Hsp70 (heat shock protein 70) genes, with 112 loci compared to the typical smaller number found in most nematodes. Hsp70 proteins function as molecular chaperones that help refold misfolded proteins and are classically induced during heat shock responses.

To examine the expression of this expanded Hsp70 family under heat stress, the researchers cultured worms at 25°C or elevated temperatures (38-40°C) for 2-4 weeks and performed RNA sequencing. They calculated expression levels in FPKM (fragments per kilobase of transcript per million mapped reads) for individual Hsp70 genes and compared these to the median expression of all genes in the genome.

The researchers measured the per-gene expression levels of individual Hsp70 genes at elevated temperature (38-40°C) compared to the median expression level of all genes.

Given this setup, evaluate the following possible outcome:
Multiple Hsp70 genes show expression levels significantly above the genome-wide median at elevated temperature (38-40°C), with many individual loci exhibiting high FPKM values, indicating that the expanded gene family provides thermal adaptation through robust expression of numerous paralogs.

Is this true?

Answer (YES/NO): NO